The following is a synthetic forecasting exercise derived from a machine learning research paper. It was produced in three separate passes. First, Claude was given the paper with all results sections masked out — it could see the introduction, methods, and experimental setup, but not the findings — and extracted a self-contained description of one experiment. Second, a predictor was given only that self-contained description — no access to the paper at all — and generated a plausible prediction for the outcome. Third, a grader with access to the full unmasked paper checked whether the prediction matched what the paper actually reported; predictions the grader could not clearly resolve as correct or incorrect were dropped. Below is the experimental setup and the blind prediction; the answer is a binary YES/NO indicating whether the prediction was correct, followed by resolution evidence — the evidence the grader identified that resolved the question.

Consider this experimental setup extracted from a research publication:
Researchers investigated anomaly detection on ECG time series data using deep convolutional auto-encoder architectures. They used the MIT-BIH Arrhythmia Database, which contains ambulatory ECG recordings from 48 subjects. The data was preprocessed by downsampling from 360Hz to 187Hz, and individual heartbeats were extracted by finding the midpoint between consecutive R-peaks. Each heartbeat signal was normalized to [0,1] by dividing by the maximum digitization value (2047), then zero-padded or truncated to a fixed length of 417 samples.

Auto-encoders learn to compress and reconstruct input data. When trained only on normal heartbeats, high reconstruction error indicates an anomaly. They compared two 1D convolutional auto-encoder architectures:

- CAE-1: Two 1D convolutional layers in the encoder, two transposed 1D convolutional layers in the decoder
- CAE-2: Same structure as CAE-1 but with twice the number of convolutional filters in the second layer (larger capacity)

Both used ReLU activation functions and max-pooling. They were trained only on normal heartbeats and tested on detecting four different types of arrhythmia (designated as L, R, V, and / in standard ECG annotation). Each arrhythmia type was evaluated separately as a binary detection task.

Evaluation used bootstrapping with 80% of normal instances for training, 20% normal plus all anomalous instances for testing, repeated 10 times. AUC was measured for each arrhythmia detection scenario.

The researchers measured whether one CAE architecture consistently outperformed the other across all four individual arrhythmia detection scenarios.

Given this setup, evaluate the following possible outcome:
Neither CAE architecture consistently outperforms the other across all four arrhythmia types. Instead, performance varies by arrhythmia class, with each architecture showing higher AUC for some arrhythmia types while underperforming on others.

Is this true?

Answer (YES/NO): YES